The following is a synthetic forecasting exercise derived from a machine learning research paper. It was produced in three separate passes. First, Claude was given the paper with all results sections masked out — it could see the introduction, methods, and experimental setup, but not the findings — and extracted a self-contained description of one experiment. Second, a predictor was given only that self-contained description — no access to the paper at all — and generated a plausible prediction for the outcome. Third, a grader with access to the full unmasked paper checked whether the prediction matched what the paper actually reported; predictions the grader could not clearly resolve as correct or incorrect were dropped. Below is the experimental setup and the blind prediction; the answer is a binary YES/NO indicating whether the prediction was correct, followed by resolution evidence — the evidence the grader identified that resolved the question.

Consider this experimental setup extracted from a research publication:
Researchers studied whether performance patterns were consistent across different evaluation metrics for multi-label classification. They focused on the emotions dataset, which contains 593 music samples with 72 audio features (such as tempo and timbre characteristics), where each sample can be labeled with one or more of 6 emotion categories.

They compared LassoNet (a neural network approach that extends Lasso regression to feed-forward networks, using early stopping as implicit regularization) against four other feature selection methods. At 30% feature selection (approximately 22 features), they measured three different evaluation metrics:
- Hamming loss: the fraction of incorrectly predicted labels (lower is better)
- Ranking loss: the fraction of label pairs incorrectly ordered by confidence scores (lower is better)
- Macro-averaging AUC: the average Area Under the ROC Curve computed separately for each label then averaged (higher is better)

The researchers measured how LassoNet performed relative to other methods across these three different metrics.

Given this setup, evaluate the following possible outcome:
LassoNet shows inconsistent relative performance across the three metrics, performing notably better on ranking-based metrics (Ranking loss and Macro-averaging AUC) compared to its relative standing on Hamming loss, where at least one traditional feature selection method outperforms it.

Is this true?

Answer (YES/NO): NO